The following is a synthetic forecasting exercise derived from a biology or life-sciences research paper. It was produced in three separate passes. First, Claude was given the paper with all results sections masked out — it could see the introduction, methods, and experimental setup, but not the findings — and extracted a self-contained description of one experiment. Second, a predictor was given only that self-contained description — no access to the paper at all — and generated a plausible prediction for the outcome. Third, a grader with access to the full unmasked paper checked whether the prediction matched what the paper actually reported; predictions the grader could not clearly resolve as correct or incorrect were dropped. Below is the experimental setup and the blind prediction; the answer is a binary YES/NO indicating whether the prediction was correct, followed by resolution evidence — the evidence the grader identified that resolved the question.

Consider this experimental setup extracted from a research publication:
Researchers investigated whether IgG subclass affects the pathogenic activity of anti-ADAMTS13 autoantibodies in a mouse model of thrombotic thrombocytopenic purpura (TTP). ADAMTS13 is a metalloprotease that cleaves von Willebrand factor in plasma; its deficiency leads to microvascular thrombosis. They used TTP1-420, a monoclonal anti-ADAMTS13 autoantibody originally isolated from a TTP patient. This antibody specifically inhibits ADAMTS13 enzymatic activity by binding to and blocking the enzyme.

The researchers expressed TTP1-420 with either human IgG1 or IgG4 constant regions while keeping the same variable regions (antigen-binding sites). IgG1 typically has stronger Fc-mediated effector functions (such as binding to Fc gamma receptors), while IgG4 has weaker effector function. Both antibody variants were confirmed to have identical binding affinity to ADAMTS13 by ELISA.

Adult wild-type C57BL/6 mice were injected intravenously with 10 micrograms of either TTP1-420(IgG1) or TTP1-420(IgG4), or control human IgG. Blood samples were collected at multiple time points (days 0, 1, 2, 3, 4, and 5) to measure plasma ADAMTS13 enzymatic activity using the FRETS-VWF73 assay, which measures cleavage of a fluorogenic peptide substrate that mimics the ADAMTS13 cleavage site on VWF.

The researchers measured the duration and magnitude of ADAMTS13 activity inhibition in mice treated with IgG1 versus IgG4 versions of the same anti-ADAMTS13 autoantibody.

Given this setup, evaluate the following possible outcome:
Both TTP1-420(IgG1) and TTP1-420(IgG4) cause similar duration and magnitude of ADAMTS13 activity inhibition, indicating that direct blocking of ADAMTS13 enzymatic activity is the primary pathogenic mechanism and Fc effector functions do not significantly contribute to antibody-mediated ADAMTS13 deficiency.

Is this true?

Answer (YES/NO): NO